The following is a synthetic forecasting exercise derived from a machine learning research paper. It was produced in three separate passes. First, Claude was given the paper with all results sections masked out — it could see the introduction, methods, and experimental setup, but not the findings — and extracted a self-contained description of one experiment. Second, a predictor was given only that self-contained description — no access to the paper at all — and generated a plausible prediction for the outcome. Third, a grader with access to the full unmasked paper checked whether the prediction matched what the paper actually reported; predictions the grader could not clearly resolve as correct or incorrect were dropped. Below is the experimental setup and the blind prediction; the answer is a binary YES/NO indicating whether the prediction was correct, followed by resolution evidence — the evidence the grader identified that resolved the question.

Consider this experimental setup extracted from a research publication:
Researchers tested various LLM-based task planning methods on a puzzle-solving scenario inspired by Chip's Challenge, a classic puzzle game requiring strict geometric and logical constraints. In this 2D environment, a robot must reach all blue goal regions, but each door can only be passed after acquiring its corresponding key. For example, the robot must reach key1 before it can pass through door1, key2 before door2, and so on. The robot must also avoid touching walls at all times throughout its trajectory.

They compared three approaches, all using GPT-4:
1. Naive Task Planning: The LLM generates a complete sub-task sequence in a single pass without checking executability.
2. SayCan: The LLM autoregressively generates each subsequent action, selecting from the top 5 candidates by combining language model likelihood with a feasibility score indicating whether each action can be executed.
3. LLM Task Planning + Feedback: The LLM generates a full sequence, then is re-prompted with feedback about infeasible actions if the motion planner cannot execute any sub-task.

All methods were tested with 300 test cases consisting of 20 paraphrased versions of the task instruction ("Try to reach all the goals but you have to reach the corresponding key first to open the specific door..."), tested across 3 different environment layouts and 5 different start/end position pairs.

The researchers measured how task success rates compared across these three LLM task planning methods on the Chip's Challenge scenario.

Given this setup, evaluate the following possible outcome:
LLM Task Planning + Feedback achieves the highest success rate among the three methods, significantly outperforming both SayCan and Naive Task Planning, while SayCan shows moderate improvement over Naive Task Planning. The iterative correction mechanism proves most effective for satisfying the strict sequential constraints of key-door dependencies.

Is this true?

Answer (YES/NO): NO